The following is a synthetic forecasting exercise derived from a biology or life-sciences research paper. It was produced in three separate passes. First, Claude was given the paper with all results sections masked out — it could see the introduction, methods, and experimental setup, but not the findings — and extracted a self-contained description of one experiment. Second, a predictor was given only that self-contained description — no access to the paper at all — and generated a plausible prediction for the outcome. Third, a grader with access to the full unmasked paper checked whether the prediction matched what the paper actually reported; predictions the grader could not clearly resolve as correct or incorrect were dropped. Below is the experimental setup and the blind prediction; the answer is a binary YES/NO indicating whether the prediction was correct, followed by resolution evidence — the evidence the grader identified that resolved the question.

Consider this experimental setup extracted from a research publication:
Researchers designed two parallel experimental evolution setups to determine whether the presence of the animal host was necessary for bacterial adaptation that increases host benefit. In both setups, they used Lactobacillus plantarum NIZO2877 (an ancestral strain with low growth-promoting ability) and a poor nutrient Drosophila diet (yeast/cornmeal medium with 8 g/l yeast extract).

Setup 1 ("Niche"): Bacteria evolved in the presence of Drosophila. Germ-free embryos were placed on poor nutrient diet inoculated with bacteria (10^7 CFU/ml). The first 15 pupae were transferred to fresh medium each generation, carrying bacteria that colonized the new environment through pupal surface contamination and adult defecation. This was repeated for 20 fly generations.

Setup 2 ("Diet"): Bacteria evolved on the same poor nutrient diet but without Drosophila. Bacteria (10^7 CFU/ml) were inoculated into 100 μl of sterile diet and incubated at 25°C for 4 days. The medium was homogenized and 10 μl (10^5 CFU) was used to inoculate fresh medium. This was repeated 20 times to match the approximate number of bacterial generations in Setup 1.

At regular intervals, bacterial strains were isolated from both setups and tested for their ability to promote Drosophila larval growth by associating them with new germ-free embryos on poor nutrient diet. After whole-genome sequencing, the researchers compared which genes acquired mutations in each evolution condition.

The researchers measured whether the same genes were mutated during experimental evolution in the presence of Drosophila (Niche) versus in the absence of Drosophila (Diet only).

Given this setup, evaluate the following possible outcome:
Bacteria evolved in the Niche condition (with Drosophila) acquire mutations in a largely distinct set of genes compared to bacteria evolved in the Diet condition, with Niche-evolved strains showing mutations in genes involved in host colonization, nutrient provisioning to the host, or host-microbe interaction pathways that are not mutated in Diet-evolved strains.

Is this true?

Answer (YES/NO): NO